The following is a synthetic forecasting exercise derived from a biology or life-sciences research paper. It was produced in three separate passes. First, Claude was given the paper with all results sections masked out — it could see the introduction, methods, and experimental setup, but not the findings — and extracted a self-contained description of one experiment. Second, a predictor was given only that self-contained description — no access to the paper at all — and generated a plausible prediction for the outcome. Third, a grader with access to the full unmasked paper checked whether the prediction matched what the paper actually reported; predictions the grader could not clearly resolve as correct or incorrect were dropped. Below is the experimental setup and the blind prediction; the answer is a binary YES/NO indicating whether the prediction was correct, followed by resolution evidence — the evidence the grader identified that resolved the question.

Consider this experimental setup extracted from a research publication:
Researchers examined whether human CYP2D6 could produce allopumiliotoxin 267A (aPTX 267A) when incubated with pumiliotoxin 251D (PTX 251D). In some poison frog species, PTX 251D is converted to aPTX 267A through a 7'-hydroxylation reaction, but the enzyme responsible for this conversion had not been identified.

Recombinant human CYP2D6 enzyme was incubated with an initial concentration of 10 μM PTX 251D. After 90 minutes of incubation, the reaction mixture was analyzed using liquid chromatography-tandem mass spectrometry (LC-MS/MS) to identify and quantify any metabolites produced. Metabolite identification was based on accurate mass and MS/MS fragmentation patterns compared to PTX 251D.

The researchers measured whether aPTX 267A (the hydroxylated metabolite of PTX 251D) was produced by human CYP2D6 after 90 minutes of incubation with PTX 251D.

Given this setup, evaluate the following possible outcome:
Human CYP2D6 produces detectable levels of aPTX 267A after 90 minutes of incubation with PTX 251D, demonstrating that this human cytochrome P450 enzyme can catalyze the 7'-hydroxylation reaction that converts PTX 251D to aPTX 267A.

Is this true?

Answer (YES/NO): NO